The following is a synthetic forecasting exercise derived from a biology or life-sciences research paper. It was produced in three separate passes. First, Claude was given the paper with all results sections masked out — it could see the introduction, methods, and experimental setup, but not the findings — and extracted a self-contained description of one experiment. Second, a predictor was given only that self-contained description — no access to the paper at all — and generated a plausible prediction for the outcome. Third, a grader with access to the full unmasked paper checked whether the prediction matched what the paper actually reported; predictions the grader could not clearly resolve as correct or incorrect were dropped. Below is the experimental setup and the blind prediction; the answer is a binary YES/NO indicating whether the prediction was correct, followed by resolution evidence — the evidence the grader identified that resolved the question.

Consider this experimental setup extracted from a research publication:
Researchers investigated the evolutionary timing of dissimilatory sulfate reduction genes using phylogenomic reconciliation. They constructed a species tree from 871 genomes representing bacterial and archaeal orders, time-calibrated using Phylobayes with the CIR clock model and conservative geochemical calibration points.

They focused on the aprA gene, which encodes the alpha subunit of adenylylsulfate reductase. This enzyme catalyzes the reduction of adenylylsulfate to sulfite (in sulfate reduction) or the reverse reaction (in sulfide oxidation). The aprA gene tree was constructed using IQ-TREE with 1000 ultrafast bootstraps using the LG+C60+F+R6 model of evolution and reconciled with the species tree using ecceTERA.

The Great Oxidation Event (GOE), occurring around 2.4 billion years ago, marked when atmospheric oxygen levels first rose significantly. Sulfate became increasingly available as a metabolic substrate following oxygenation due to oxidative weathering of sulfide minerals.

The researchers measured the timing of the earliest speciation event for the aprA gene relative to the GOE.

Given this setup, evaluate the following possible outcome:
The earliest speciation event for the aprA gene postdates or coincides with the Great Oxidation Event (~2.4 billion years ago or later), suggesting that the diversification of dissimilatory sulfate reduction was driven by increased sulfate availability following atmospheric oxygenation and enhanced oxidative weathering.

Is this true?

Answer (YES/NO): YES